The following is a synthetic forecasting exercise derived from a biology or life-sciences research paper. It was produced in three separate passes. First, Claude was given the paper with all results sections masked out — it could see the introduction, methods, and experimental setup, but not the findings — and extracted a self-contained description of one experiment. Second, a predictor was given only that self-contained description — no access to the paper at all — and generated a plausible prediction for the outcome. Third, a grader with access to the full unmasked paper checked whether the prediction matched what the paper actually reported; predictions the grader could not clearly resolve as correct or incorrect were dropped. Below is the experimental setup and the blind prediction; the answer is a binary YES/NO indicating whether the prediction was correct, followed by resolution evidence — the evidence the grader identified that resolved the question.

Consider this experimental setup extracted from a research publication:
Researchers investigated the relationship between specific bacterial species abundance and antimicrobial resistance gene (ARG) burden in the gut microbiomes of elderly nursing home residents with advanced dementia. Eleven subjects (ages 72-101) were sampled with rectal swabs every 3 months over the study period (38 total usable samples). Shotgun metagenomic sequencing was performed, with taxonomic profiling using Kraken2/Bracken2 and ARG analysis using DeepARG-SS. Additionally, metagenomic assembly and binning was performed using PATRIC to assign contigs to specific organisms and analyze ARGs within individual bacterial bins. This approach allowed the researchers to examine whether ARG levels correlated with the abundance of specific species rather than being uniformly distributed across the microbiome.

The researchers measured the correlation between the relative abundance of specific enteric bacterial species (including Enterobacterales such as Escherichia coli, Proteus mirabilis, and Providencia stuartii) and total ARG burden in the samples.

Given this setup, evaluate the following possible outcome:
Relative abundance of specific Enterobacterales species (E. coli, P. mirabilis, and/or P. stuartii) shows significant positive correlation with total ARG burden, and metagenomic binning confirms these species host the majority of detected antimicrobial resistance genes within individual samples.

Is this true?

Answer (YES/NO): YES